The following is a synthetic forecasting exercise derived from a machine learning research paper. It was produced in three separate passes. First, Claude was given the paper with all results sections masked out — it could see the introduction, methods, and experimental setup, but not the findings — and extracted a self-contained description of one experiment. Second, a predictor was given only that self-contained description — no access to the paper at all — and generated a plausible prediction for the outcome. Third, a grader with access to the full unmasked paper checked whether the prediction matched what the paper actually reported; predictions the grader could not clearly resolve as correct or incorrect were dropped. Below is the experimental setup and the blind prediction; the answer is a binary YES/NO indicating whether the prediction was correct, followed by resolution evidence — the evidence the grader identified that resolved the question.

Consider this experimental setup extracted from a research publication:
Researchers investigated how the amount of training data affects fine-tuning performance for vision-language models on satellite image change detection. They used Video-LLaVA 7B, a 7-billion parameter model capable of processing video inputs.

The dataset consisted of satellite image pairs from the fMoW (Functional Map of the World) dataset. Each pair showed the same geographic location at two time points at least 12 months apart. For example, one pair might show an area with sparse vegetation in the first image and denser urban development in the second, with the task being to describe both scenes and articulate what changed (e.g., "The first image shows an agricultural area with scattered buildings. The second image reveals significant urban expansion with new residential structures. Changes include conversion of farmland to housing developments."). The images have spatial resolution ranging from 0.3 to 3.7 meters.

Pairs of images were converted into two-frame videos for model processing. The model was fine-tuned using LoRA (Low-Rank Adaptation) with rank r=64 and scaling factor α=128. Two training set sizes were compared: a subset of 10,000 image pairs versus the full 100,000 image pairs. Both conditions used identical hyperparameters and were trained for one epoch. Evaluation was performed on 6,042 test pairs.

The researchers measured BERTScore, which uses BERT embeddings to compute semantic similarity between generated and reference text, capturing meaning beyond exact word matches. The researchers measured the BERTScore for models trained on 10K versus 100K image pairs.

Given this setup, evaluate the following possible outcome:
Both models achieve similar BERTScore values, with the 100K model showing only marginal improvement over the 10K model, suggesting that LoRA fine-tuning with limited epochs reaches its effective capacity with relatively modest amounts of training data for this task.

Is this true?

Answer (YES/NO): YES